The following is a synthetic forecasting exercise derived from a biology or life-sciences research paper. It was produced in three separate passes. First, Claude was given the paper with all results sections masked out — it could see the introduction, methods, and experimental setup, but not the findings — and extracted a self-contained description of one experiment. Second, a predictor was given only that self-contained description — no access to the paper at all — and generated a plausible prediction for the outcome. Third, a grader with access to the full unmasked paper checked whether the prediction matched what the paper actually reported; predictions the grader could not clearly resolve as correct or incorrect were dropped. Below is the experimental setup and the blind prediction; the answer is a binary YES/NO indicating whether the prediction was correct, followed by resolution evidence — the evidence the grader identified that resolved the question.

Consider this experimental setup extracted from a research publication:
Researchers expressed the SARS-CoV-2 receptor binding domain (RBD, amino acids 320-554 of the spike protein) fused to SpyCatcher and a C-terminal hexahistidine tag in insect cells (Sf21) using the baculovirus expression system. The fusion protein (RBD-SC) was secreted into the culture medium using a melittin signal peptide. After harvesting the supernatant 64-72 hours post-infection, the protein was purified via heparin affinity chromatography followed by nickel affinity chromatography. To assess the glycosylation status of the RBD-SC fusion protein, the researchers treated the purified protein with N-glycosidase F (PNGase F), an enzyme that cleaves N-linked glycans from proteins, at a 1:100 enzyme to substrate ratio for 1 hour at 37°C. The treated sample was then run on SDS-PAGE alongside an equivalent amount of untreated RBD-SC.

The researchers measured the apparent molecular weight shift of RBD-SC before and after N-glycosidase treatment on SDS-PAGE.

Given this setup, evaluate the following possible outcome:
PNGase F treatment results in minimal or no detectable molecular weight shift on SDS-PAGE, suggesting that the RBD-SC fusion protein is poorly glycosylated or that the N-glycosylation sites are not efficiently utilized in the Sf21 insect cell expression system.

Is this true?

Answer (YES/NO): NO